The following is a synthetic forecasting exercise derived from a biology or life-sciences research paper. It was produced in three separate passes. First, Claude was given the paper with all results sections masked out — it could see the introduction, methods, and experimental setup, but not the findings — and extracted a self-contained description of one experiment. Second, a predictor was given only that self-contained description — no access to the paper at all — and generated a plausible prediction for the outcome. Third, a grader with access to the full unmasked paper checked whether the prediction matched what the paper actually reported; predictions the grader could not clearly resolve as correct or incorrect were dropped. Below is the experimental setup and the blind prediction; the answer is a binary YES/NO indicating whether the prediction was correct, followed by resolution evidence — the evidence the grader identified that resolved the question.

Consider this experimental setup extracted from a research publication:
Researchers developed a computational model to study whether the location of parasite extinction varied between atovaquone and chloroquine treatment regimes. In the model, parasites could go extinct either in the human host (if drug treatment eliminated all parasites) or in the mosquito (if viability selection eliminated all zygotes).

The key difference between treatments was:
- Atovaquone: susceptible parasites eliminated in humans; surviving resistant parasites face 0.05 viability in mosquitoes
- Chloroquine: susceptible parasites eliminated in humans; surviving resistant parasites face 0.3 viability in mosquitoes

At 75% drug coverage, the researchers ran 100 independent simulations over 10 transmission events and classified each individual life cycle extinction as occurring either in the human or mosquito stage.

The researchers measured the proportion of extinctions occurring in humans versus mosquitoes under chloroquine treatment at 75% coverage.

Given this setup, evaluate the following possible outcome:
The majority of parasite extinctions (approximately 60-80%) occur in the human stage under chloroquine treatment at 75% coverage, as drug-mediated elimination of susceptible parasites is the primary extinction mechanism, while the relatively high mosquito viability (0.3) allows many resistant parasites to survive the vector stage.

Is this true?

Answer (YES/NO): NO